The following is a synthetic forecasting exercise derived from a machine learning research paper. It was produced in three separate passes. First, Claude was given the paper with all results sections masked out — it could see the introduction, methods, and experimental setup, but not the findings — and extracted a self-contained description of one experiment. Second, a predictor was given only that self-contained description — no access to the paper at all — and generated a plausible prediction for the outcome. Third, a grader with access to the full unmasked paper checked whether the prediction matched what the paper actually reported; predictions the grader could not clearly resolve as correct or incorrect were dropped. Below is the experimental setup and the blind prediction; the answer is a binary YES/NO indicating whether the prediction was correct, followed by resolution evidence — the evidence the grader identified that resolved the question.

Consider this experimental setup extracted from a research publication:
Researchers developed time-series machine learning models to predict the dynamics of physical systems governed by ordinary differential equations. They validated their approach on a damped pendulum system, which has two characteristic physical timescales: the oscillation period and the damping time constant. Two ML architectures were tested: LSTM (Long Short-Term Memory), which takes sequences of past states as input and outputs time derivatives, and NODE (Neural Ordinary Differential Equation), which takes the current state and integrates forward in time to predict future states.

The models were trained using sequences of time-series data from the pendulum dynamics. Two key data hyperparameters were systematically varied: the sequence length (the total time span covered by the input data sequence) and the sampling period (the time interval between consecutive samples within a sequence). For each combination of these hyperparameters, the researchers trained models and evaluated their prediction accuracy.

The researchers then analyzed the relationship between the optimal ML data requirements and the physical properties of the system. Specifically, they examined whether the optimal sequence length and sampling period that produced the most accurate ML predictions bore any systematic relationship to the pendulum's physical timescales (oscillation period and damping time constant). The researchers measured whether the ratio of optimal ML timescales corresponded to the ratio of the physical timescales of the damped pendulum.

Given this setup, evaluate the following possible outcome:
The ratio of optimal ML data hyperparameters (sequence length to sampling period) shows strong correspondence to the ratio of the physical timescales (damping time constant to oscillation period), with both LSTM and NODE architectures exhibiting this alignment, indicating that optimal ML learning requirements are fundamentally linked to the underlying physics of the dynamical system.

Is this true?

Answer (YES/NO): YES